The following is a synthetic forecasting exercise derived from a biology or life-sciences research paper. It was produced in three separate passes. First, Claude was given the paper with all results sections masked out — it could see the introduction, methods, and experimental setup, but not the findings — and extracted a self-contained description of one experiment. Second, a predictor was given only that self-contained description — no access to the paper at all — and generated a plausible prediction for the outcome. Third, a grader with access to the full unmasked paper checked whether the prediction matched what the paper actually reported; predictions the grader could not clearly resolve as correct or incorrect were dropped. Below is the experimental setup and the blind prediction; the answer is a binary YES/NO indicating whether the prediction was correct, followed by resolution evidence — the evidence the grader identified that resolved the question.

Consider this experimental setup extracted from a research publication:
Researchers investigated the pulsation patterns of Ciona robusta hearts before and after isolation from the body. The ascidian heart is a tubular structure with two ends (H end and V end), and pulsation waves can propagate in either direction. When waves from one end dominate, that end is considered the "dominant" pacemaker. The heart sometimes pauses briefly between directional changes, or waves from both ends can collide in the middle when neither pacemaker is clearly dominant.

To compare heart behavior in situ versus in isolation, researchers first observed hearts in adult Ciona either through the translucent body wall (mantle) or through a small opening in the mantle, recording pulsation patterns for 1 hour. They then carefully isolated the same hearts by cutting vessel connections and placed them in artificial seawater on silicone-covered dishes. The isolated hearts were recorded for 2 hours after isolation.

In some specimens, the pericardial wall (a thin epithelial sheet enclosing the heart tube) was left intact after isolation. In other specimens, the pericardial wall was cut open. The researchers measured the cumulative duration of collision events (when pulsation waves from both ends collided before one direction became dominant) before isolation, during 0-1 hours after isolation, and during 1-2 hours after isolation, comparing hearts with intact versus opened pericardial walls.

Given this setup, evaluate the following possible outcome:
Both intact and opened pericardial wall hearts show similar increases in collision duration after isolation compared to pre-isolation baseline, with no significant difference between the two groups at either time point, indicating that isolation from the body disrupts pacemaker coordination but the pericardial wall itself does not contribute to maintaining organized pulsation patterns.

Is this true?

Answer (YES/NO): NO